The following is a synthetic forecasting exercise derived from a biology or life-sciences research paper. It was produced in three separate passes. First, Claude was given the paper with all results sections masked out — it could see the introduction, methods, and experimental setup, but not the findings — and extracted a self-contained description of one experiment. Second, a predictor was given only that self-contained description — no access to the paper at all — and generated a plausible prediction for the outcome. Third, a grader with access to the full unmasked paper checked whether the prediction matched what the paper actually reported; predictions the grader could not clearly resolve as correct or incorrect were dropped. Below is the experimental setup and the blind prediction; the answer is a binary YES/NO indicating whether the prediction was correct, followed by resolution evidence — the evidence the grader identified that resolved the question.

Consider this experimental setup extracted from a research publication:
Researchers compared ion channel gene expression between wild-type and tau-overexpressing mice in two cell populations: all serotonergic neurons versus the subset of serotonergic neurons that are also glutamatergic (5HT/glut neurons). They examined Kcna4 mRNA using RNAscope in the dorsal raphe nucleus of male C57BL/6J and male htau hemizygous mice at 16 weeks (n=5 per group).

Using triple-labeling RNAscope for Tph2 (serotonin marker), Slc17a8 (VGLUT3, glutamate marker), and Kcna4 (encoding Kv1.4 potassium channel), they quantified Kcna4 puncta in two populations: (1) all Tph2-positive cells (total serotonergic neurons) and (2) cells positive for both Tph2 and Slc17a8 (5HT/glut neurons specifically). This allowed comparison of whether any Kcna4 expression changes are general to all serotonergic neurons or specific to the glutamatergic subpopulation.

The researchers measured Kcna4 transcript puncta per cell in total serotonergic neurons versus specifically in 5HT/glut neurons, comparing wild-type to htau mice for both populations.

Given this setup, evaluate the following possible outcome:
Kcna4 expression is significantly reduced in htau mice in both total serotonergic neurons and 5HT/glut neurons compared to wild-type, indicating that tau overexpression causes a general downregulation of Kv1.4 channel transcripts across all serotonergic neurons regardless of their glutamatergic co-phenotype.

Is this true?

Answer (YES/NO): YES